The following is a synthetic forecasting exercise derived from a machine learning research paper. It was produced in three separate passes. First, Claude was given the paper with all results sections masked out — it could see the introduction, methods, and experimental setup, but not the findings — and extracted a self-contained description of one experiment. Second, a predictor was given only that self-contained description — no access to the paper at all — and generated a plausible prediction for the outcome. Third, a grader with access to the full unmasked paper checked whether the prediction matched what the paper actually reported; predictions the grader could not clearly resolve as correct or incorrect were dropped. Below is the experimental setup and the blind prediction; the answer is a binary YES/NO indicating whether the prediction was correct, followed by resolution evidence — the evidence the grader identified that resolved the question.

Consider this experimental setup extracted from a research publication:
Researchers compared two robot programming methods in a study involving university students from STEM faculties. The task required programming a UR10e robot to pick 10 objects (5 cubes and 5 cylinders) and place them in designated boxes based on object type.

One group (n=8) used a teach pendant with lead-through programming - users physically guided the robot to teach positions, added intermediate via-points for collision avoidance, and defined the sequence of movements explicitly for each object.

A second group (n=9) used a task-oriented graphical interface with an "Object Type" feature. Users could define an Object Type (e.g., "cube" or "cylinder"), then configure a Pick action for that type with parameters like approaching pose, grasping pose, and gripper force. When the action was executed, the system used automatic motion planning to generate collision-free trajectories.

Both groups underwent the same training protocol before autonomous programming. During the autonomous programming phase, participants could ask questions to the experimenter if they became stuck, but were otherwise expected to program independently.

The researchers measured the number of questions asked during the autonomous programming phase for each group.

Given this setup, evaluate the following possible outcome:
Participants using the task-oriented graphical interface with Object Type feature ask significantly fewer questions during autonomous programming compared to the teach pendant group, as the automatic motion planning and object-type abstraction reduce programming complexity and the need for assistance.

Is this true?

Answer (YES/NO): NO